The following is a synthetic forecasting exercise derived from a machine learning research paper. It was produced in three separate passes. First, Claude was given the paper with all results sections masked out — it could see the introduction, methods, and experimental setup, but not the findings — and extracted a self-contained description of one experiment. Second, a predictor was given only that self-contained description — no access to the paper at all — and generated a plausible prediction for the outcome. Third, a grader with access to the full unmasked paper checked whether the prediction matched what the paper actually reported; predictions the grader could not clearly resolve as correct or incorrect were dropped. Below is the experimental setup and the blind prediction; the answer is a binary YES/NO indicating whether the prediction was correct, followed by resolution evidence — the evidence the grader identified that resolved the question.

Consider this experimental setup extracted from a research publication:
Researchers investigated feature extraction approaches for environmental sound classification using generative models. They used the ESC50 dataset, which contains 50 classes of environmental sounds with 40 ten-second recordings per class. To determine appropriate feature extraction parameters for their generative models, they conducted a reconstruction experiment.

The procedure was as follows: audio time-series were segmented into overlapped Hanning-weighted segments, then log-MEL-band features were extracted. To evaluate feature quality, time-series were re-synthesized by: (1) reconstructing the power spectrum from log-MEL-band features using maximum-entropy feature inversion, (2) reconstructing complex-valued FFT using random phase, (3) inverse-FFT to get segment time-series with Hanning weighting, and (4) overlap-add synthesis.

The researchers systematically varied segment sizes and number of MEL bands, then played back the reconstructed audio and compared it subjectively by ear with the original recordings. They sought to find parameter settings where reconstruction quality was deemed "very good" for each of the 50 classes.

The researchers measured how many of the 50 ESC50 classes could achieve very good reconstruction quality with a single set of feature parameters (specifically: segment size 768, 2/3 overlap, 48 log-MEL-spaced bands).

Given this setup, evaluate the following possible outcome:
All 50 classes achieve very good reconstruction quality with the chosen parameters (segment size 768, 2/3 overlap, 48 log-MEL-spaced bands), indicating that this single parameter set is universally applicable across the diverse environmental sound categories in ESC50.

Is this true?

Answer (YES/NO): NO